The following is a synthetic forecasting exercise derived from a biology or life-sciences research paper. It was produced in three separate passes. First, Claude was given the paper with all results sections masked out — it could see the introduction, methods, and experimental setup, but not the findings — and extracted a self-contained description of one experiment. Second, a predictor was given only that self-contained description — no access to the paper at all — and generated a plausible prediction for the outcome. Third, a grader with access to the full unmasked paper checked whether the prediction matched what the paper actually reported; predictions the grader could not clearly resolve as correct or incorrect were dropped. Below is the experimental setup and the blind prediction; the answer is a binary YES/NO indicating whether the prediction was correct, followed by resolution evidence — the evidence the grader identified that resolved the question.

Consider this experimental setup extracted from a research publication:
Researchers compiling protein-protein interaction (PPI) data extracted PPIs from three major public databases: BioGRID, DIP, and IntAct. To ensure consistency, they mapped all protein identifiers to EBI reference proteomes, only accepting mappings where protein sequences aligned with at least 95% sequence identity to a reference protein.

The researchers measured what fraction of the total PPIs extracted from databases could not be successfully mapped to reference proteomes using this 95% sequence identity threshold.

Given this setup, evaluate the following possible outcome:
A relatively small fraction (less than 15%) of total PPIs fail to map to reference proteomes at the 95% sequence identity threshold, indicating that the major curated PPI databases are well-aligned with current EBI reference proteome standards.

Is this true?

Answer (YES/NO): YES